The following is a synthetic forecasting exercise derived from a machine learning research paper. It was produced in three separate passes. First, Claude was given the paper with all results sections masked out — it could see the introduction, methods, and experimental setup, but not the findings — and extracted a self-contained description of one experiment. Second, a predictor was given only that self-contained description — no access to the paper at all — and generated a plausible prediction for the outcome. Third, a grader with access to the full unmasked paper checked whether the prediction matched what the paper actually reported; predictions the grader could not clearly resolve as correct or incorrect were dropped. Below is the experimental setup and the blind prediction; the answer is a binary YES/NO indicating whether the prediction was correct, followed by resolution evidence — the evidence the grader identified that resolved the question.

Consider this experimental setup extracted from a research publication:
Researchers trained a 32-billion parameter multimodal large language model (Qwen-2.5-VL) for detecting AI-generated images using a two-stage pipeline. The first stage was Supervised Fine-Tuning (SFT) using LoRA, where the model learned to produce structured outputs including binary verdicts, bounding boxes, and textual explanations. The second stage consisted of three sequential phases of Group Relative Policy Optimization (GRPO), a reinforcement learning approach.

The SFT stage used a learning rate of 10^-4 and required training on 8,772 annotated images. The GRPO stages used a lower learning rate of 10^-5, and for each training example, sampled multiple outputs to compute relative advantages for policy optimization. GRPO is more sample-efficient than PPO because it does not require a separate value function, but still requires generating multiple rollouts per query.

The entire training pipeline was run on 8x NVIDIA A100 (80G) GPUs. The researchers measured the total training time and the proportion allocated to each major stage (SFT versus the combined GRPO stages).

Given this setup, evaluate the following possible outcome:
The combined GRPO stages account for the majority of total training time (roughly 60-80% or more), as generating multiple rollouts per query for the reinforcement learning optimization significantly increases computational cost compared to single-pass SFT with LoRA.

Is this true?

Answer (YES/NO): YES